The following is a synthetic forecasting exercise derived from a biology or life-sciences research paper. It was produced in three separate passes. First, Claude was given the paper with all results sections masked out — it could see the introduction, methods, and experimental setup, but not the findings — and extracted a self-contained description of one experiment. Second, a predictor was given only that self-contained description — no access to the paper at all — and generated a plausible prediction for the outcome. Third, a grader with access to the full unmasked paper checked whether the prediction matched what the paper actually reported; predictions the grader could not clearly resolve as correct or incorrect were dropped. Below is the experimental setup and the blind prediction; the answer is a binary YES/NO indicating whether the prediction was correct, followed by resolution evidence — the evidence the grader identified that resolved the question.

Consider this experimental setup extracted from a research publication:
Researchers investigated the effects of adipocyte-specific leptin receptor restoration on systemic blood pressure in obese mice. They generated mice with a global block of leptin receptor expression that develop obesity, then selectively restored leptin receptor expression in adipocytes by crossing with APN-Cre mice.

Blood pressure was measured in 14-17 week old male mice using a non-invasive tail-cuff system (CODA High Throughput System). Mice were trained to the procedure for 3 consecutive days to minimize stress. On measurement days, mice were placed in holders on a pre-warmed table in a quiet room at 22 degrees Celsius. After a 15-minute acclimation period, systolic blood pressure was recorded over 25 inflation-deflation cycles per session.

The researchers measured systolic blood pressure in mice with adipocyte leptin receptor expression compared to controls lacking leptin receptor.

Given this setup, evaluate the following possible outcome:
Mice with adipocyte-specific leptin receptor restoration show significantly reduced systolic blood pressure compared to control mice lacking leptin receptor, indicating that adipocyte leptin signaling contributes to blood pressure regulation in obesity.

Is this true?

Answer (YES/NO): YES